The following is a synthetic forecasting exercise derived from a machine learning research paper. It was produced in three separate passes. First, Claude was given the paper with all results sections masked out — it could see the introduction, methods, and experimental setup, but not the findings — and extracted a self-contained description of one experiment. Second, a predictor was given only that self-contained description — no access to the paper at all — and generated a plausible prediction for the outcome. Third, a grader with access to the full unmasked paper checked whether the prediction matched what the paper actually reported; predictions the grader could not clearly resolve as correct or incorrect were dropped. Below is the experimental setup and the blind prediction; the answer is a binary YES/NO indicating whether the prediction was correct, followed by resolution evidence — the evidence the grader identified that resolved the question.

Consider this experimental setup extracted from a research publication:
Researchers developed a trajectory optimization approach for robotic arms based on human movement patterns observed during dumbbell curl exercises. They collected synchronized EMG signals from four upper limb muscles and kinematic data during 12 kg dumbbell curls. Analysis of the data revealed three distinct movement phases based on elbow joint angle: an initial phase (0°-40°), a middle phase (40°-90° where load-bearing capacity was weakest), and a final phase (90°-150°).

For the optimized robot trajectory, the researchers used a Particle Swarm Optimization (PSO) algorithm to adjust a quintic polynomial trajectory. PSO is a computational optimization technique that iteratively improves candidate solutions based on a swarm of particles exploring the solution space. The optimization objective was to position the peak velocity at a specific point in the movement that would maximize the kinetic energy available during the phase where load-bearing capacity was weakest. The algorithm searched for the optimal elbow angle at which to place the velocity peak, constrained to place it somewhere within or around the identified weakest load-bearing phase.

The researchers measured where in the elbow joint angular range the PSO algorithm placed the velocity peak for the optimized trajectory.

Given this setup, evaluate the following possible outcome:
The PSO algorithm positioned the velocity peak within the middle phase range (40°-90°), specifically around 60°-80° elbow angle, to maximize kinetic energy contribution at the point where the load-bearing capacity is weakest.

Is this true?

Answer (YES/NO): YES